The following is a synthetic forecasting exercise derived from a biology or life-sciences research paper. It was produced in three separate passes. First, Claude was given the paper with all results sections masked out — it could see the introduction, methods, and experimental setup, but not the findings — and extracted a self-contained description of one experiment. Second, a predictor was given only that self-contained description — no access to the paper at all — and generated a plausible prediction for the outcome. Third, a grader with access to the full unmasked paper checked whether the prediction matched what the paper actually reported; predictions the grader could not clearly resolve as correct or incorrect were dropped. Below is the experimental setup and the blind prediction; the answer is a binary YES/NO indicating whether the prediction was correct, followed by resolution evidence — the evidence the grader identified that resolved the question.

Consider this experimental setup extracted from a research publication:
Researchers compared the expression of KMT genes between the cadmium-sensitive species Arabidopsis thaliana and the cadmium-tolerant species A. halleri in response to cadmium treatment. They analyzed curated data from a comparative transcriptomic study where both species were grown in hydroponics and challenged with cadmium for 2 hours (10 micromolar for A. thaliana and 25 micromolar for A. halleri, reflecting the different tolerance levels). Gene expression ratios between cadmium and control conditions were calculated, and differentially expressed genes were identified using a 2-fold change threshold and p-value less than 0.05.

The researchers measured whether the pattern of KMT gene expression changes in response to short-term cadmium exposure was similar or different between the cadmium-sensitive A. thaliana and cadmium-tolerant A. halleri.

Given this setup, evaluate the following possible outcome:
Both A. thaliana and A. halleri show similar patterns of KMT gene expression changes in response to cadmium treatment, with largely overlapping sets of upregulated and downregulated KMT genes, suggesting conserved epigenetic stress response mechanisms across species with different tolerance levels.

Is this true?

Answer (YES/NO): NO